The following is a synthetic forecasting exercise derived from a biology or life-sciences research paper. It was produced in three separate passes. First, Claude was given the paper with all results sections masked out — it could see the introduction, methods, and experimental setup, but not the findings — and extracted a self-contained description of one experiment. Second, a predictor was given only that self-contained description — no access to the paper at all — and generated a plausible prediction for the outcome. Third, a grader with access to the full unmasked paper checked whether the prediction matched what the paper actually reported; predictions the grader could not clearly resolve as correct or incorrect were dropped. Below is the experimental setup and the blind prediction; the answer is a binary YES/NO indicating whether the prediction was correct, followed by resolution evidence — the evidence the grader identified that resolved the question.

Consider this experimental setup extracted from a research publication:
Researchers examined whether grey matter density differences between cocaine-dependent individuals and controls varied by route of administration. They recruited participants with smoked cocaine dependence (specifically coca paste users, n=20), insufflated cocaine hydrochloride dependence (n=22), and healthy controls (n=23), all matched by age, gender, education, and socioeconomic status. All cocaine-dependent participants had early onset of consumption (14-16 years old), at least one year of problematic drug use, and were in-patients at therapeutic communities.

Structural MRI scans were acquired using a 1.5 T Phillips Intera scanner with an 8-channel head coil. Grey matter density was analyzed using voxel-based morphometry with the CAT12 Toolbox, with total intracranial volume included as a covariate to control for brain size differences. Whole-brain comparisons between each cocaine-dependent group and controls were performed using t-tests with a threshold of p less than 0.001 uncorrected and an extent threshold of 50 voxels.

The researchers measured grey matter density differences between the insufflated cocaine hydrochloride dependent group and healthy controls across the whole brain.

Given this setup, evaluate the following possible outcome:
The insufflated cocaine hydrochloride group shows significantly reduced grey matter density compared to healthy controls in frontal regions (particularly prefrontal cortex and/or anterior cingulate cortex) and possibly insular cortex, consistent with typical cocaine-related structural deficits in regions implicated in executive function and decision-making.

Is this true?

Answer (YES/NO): NO